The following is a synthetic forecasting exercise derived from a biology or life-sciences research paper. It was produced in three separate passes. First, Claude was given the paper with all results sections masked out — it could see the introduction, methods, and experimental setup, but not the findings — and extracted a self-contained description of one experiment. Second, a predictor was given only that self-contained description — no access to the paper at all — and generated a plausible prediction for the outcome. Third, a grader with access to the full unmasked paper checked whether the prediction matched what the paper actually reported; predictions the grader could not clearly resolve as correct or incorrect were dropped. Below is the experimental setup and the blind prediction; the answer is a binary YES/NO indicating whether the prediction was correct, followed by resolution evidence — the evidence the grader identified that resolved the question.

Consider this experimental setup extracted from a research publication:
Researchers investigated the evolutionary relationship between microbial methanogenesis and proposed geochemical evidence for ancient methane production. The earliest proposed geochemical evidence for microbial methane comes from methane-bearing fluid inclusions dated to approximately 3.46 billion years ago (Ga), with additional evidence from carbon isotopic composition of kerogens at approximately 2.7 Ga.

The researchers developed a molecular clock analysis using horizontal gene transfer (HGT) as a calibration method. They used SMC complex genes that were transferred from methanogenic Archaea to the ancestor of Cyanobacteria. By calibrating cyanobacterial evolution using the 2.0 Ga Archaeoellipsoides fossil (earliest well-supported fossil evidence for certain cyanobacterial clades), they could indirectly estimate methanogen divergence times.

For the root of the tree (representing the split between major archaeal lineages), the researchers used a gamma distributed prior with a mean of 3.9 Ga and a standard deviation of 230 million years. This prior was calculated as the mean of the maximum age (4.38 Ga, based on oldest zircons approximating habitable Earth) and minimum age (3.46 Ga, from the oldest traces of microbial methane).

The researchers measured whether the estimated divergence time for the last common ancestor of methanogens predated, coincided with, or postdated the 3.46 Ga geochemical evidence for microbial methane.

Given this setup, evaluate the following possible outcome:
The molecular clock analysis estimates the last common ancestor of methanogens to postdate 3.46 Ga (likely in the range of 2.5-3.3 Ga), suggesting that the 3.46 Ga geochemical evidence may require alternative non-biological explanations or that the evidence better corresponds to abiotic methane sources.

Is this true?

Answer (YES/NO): NO